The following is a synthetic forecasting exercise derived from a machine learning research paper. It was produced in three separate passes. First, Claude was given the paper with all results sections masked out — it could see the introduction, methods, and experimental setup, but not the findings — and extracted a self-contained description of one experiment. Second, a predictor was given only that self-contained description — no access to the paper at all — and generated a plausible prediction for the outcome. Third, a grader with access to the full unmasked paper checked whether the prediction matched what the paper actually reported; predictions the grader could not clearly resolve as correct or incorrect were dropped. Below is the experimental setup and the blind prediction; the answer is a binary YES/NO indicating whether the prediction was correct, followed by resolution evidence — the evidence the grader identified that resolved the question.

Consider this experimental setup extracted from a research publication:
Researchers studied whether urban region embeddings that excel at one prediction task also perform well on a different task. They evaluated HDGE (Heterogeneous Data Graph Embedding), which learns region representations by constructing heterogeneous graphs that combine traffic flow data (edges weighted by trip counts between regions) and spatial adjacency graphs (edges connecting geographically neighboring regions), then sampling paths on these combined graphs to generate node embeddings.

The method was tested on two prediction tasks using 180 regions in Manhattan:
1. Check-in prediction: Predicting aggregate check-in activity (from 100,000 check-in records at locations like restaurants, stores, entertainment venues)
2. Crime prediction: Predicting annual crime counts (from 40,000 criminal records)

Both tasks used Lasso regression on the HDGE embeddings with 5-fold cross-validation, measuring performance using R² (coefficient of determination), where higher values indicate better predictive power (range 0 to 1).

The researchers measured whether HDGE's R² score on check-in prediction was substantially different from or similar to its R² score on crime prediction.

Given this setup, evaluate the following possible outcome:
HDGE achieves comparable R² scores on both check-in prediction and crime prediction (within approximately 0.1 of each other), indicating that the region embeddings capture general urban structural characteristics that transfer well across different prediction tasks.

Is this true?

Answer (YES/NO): YES